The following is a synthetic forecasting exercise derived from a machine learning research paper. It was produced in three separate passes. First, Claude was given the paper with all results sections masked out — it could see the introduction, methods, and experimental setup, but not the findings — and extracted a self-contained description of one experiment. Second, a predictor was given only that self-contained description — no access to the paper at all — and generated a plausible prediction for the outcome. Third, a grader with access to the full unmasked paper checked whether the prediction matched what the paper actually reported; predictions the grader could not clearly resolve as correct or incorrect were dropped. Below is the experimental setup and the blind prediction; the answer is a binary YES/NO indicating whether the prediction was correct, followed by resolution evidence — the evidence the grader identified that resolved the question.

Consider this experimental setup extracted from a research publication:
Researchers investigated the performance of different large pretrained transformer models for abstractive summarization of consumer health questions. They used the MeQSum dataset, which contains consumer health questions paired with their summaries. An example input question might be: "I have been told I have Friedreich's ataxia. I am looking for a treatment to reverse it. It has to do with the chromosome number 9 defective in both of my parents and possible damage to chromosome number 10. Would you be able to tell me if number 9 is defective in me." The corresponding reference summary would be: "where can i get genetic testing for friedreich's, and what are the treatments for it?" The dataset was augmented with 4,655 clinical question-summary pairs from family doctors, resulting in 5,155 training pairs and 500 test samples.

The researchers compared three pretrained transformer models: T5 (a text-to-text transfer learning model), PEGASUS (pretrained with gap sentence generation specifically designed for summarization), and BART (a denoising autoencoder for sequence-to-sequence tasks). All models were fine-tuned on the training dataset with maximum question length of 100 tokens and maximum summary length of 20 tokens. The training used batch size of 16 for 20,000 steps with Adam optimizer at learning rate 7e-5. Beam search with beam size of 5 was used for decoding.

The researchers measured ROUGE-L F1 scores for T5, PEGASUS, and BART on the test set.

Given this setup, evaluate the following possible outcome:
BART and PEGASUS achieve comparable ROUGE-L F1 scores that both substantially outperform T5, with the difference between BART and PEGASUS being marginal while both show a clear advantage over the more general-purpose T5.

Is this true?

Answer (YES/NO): NO